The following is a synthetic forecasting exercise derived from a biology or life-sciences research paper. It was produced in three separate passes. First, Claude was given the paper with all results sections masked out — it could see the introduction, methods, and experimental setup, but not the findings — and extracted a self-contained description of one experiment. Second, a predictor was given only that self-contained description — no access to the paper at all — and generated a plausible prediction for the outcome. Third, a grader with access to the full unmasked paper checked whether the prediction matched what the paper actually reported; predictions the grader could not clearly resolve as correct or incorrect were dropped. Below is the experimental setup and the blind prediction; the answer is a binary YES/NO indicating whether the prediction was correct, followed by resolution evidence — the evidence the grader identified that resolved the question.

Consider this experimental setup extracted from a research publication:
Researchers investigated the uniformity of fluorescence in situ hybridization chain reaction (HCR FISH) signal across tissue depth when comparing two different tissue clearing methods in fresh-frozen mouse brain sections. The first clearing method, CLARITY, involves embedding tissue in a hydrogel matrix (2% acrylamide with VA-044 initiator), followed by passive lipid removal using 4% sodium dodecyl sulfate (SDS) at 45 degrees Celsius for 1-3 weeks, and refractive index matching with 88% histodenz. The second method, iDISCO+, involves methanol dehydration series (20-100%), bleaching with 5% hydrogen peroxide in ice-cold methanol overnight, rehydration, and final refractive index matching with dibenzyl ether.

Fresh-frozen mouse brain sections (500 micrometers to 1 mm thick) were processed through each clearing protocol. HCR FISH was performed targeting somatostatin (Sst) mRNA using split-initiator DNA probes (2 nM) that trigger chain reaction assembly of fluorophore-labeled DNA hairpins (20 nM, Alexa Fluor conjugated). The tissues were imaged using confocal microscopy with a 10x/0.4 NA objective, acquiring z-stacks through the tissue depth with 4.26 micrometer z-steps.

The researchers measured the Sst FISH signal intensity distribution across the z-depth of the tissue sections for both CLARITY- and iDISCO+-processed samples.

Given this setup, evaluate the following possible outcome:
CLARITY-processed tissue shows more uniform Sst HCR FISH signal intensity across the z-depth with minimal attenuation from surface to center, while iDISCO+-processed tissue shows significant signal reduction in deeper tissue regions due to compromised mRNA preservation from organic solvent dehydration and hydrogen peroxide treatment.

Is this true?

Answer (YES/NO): NO